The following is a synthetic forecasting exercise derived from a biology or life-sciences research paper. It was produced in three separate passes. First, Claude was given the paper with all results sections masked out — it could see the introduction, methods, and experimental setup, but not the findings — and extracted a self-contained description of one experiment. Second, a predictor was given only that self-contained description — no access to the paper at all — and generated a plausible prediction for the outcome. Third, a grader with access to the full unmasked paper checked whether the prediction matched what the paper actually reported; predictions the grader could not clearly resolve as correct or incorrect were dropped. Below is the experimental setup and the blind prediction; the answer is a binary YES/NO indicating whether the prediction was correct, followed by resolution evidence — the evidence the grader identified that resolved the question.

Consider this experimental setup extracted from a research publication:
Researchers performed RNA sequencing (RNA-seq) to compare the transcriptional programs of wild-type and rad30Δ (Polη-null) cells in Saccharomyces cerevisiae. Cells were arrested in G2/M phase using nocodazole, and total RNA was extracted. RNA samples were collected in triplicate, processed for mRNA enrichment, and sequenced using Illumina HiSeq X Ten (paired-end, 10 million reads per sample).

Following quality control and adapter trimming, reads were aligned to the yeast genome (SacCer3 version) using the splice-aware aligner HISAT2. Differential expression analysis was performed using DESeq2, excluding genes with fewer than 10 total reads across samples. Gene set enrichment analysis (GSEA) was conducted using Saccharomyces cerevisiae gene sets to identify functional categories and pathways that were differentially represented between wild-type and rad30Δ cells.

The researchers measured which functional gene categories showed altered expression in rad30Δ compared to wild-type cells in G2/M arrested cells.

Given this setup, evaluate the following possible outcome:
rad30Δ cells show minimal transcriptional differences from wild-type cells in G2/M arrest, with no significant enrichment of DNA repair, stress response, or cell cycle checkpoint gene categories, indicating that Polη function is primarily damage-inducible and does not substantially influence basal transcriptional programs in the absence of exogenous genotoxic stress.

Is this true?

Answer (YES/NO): NO